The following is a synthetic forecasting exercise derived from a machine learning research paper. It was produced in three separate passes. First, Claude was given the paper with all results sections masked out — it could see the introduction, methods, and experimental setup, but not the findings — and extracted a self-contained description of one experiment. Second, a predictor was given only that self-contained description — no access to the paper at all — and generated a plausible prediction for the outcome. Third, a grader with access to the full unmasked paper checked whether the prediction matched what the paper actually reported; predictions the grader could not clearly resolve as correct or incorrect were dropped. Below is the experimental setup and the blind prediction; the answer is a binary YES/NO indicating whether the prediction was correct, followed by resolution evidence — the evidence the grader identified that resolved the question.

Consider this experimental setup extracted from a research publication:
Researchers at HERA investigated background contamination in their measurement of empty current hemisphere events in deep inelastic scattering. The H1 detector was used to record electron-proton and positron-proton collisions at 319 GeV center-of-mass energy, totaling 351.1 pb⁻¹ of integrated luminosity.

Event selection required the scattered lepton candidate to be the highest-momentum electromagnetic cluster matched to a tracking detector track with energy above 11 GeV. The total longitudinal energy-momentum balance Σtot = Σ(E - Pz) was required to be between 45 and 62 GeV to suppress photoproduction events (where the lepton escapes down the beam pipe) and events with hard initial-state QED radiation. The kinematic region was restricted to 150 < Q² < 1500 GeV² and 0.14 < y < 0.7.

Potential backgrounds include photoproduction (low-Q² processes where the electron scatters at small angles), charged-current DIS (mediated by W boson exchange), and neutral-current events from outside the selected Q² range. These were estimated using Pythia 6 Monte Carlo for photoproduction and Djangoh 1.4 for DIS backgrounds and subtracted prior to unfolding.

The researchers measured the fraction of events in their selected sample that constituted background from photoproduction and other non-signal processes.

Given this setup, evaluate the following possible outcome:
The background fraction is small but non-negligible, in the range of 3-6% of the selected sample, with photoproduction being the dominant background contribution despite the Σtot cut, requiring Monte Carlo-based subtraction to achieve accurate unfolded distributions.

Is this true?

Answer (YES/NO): NO